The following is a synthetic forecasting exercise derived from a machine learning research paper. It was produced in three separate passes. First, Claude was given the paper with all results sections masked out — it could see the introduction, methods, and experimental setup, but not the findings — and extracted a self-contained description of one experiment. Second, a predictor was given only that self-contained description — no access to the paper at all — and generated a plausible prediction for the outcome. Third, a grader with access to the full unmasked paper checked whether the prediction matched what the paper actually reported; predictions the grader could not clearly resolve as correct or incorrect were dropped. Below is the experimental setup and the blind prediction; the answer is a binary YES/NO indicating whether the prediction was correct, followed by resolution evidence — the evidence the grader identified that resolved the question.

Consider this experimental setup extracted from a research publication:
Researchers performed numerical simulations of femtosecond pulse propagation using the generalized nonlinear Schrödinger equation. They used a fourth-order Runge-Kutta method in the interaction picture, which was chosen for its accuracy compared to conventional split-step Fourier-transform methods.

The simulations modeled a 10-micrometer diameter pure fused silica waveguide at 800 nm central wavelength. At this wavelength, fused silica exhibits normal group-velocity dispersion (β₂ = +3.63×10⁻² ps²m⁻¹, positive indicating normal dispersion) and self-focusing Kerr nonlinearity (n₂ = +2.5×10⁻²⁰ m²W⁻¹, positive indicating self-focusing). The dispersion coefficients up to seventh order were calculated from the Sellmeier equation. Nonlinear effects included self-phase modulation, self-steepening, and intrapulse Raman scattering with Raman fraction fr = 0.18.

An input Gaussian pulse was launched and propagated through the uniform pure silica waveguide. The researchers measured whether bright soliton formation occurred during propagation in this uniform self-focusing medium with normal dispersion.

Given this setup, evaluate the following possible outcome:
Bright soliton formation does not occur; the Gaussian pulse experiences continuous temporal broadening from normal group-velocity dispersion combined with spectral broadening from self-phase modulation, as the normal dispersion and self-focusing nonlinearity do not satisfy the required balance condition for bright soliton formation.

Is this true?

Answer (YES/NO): YES